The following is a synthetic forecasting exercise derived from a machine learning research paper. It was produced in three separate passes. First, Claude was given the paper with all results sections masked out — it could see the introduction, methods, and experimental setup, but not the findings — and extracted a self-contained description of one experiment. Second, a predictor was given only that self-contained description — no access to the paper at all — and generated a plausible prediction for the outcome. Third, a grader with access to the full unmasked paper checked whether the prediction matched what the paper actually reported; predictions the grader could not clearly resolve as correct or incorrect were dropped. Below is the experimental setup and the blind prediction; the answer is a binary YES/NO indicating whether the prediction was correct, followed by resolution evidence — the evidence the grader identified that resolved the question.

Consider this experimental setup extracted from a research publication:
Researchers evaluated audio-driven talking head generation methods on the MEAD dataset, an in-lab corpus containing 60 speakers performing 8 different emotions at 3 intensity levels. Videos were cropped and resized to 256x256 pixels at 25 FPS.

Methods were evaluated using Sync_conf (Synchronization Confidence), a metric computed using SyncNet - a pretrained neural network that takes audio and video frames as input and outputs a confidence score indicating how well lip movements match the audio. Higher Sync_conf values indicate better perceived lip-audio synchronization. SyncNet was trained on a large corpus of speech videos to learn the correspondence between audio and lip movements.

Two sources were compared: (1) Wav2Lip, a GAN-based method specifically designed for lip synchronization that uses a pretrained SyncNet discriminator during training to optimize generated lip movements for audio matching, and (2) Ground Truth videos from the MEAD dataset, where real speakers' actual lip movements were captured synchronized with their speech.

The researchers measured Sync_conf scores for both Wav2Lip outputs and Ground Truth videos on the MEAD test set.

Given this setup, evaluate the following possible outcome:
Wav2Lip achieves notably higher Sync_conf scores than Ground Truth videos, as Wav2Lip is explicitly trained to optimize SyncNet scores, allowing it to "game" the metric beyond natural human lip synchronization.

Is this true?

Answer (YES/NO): YES